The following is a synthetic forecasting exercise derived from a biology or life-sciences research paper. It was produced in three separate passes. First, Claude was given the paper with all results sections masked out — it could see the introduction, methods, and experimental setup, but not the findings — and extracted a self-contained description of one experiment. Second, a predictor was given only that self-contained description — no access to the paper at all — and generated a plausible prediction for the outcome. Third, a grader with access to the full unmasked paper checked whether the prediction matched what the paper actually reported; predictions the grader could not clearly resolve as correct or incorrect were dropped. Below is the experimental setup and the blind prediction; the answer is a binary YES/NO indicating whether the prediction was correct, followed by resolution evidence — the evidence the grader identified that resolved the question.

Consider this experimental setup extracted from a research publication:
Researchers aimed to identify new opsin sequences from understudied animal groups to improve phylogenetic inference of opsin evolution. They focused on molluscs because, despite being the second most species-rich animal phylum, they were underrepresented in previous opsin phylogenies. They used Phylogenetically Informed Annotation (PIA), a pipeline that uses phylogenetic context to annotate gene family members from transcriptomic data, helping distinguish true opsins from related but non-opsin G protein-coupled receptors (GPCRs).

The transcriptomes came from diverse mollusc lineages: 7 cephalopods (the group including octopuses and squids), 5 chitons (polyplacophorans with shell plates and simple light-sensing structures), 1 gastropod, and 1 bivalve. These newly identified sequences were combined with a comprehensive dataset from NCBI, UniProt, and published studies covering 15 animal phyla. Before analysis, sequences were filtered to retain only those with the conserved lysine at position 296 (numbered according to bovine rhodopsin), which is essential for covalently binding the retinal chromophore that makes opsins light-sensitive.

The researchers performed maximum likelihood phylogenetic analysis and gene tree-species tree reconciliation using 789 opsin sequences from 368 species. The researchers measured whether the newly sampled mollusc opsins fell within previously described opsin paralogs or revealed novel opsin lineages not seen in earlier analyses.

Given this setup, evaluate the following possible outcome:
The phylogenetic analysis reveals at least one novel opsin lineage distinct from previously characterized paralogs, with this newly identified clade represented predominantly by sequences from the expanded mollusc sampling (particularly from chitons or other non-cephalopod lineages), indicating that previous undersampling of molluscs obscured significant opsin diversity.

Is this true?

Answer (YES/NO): NO